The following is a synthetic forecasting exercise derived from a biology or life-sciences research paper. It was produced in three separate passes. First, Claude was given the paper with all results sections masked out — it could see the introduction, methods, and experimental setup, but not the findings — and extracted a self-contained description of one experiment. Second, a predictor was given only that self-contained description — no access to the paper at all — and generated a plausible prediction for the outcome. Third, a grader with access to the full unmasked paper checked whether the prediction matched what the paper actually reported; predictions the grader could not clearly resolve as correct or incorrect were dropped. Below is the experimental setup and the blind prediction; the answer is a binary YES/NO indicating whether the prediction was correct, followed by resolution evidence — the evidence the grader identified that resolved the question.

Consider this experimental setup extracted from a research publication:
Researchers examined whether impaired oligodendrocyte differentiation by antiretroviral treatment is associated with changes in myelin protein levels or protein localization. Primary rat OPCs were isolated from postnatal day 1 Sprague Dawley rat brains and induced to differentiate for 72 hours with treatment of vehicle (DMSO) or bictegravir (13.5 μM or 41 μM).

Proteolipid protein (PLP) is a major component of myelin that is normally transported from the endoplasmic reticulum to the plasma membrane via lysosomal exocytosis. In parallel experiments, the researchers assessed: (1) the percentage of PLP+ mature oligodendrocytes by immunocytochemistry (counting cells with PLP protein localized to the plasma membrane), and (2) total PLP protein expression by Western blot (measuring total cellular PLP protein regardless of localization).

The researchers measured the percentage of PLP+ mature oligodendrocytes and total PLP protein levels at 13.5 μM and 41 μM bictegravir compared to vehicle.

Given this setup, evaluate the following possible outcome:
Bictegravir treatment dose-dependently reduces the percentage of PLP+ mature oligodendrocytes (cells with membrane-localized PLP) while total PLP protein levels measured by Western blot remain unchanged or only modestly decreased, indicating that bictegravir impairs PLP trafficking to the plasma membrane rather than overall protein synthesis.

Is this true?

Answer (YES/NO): NO